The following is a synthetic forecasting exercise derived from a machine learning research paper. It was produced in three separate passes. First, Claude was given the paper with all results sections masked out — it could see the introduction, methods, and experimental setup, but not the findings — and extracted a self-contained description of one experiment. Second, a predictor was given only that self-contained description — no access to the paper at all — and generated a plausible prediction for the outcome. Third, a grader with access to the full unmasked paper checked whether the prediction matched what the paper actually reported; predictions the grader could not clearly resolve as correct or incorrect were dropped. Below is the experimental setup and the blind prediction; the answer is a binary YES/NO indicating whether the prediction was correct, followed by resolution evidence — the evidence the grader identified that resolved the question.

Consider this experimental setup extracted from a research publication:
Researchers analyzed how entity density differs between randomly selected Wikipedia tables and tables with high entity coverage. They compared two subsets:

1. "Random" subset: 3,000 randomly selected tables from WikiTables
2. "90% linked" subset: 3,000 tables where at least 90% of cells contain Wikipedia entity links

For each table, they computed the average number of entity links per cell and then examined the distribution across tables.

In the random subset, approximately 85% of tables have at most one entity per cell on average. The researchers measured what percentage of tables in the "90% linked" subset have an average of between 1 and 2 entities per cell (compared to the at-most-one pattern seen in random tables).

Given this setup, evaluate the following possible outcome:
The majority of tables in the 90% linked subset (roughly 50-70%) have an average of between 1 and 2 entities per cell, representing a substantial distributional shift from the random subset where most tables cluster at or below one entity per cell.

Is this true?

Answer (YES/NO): NO